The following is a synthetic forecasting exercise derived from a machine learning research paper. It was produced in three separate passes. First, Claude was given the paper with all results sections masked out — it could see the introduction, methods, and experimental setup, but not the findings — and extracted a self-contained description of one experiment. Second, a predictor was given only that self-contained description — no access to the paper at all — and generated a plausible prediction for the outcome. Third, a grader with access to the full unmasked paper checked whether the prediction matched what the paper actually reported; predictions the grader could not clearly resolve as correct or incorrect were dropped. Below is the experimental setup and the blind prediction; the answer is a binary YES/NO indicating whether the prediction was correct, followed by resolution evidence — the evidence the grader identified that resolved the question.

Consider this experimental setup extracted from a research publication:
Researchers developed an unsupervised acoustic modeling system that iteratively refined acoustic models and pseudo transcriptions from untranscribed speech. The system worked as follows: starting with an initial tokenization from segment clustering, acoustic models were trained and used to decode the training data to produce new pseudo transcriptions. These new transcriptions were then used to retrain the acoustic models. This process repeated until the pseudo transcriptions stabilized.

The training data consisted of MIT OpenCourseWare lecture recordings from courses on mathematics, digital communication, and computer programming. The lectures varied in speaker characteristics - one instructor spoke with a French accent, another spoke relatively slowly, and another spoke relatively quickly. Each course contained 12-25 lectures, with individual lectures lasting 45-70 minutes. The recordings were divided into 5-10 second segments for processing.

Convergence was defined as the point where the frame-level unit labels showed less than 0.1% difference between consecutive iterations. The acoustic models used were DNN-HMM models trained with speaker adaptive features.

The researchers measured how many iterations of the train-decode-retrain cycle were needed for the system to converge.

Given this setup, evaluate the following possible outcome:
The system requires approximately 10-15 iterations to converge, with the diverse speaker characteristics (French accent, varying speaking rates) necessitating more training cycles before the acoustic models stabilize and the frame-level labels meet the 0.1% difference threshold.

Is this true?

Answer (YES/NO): NO